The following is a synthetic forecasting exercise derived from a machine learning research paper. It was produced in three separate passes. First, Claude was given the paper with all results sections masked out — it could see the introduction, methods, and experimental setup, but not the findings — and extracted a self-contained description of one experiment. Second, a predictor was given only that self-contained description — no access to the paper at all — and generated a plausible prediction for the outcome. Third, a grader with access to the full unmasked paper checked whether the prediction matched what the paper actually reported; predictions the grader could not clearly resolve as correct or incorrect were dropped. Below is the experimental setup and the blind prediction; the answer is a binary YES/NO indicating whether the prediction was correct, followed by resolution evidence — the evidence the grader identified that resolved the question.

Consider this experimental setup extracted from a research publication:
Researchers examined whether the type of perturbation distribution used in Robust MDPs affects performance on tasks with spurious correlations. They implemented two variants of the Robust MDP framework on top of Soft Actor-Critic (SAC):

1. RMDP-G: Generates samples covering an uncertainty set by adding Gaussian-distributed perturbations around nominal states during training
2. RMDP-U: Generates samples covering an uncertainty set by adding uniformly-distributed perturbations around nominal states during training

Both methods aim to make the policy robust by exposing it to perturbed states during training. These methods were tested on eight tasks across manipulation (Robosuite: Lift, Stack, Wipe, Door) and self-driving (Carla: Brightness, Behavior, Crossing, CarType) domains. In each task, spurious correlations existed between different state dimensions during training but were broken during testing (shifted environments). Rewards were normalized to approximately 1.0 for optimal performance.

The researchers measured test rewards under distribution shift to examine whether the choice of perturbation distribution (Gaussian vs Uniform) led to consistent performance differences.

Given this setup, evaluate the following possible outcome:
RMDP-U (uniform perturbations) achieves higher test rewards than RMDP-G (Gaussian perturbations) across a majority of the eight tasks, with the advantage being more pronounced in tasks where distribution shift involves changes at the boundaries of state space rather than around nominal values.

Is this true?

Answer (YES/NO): NO